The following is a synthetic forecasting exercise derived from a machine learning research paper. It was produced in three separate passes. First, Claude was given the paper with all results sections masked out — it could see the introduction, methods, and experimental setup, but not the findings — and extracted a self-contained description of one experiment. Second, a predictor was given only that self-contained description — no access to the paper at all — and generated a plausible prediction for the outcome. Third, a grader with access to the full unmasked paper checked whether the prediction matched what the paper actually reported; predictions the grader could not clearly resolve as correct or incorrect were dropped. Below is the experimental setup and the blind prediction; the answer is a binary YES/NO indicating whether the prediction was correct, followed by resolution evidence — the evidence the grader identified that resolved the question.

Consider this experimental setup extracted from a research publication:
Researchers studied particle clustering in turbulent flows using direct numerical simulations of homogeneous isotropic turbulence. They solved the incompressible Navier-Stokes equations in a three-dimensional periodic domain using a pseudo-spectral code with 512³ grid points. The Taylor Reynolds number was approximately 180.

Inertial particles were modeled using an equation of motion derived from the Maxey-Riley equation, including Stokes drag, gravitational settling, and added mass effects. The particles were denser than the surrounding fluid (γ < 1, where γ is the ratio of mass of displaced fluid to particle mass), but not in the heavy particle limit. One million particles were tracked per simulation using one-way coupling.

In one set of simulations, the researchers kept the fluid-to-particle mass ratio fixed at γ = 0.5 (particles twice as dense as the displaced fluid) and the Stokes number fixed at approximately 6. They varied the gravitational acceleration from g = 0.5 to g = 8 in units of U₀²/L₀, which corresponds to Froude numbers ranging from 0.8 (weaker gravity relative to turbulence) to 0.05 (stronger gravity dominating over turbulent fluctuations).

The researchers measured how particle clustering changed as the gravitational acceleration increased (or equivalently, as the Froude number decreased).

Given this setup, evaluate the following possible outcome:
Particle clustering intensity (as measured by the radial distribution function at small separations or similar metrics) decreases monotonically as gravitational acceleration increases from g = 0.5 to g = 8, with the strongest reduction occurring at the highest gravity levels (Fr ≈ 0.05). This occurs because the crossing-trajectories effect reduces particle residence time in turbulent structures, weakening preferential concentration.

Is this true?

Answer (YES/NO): NO